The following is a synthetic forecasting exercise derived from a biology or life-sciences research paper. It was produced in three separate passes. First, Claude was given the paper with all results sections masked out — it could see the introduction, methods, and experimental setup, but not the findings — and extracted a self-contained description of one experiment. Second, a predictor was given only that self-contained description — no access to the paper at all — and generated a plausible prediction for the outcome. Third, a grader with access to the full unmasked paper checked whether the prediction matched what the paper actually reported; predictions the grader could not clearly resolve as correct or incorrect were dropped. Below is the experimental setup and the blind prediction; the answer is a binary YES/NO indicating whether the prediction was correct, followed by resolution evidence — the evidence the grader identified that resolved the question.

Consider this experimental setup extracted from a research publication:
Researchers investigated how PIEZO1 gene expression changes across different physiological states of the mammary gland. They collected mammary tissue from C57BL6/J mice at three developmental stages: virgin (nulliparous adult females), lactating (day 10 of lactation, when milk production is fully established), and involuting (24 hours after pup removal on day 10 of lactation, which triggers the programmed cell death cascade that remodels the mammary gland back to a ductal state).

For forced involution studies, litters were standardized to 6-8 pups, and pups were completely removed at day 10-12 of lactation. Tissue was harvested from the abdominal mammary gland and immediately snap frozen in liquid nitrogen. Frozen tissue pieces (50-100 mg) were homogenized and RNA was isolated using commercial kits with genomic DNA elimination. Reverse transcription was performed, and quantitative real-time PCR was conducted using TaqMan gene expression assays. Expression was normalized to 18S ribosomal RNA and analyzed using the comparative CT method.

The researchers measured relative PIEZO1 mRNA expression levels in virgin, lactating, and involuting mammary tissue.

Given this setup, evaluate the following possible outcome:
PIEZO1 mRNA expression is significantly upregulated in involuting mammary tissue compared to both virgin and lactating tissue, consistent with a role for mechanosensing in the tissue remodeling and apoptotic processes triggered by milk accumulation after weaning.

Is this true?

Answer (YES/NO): NO